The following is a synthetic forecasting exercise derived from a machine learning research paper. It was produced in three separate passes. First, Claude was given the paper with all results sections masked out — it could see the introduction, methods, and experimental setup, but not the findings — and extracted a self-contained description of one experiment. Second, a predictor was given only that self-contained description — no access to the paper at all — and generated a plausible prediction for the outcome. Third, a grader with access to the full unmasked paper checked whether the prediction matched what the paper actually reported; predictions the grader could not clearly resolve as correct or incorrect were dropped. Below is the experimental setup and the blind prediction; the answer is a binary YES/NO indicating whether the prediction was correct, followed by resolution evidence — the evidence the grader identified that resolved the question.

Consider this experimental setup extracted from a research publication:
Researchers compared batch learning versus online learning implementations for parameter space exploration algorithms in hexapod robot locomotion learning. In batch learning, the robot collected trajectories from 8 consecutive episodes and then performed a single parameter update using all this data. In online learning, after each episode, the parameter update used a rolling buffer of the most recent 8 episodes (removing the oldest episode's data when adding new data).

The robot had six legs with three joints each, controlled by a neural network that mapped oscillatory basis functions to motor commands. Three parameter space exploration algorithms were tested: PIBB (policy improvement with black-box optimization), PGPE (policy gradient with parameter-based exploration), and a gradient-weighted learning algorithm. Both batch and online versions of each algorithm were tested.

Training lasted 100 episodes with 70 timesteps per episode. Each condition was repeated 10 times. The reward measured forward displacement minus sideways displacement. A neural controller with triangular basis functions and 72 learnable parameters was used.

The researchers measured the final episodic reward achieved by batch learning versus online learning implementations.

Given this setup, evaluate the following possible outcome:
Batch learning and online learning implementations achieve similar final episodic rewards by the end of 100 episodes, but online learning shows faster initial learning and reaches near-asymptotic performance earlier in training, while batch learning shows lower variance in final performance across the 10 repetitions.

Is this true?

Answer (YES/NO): NO